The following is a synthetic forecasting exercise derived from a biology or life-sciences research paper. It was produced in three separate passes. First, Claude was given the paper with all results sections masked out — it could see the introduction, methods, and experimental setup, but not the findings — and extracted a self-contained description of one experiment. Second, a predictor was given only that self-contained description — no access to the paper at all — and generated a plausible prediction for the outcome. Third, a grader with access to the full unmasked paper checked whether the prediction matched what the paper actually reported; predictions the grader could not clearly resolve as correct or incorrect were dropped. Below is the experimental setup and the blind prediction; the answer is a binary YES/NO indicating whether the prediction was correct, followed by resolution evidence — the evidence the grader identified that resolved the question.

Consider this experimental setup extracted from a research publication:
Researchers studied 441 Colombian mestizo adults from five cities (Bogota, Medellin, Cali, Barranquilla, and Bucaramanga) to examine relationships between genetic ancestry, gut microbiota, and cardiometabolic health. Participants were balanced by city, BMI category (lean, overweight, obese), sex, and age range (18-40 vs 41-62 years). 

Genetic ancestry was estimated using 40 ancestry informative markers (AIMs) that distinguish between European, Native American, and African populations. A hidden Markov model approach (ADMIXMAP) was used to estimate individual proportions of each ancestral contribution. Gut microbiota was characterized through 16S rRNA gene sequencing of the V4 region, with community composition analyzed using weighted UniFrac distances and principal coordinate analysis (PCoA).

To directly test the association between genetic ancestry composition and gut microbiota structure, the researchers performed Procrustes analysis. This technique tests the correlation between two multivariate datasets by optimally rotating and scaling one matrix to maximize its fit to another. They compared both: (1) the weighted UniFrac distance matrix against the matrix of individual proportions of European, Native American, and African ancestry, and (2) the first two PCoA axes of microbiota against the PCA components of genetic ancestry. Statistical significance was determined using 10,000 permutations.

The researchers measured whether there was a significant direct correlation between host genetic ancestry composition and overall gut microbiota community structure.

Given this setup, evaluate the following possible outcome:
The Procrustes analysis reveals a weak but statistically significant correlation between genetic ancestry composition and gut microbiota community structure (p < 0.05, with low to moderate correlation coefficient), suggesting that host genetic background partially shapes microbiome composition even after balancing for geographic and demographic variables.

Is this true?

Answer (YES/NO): NO